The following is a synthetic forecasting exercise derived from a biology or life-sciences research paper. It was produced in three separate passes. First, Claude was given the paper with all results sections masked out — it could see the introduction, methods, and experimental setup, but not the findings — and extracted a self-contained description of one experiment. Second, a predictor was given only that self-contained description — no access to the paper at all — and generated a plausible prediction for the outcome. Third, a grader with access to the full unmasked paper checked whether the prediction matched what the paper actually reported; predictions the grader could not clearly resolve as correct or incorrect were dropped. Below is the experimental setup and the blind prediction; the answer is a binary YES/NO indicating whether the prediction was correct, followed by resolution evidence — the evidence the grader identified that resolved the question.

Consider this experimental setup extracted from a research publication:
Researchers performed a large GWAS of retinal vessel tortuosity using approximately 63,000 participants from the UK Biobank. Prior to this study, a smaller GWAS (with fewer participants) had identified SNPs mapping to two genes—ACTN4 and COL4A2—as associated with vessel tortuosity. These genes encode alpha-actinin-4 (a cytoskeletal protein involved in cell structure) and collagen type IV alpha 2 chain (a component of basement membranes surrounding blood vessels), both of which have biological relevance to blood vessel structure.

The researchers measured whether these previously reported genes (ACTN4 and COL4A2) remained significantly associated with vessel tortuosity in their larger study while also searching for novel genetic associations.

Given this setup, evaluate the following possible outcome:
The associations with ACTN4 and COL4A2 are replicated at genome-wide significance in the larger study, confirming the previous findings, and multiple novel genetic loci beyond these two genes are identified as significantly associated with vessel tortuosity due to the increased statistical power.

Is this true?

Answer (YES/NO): YES